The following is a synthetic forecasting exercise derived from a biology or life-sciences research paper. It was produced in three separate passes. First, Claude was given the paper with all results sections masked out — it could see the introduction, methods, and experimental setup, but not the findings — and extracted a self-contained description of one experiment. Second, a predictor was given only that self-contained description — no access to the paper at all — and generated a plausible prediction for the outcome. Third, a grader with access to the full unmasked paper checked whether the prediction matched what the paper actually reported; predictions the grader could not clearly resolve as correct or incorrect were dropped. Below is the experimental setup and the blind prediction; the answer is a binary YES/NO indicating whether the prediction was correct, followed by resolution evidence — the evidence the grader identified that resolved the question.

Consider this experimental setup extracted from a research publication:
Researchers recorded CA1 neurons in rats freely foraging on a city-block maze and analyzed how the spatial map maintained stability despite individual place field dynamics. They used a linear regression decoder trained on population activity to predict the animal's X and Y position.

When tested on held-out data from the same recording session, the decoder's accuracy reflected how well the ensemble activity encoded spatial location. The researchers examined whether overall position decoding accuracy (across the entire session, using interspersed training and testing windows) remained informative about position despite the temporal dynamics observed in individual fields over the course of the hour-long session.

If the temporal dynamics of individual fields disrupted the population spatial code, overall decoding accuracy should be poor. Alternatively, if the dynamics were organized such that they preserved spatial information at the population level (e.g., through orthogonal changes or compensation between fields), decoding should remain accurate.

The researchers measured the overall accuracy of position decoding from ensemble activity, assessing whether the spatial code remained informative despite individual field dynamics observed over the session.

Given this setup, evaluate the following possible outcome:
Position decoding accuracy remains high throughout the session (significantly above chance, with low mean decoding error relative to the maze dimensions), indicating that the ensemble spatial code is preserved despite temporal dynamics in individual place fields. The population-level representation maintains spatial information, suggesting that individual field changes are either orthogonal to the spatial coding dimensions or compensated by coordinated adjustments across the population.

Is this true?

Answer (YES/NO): YES